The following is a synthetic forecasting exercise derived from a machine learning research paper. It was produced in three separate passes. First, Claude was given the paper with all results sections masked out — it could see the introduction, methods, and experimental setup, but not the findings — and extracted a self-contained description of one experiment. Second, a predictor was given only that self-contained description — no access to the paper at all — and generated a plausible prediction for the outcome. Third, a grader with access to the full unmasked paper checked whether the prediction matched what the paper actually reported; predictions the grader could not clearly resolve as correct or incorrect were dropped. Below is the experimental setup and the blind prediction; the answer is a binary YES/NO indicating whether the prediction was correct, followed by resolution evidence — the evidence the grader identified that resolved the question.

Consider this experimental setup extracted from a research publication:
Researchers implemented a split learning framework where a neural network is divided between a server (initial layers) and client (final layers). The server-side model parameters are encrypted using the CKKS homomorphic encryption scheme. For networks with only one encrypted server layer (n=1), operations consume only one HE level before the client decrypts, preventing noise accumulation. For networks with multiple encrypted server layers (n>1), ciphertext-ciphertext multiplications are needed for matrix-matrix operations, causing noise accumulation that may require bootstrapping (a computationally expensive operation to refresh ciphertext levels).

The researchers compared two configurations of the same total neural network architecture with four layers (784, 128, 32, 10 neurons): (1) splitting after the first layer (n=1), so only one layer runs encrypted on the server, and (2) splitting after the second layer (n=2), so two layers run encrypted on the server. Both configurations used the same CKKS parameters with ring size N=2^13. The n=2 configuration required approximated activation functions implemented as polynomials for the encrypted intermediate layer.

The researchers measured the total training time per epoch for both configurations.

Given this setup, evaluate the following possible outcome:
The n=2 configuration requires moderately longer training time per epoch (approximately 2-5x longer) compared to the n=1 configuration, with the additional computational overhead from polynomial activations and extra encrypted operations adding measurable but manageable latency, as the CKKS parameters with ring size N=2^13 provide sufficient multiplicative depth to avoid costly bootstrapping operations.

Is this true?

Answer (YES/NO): NO